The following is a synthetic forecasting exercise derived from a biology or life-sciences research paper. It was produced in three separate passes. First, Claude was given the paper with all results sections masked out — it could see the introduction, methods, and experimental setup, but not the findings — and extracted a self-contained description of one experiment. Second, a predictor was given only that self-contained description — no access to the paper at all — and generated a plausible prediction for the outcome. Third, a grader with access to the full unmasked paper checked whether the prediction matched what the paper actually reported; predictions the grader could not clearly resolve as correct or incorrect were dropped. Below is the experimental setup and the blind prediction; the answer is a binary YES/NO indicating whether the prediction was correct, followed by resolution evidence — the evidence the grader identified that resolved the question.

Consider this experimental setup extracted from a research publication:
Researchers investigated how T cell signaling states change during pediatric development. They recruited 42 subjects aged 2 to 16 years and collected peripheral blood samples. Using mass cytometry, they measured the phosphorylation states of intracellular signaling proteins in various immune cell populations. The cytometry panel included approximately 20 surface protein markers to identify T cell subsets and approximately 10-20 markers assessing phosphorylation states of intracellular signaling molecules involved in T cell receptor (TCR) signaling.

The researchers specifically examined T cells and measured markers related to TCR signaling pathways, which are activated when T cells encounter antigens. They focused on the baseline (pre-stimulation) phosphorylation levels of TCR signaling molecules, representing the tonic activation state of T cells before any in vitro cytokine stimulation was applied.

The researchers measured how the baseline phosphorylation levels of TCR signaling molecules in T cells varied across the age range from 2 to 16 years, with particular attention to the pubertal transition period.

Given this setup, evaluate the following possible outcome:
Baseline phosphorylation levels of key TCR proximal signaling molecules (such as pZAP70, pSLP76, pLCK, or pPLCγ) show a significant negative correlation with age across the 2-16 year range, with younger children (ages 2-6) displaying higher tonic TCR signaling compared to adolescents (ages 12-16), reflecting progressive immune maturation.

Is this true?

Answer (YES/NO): NO